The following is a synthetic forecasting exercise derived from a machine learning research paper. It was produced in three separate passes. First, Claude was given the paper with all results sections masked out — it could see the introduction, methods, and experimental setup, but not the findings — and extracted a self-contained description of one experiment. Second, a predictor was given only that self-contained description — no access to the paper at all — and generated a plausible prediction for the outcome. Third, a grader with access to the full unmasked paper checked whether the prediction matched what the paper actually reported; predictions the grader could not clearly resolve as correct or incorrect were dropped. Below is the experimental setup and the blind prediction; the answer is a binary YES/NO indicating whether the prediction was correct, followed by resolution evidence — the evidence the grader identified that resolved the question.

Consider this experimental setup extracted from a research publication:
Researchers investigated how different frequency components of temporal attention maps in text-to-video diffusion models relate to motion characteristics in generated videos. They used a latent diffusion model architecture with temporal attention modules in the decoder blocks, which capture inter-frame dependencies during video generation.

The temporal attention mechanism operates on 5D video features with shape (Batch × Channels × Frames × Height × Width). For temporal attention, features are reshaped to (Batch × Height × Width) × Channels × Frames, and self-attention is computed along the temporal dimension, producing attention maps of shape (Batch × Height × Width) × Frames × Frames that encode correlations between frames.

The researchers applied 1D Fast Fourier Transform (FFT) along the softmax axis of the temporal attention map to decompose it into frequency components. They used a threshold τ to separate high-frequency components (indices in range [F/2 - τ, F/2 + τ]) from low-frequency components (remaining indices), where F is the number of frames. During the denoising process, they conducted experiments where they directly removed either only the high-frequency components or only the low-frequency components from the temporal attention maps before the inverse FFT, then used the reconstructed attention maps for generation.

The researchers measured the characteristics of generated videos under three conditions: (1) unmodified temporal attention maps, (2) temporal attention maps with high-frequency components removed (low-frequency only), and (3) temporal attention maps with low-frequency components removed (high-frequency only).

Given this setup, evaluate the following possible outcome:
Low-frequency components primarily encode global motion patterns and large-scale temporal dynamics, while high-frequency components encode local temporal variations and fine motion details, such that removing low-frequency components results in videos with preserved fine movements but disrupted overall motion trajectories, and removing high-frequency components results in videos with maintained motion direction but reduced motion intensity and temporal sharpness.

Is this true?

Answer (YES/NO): NO